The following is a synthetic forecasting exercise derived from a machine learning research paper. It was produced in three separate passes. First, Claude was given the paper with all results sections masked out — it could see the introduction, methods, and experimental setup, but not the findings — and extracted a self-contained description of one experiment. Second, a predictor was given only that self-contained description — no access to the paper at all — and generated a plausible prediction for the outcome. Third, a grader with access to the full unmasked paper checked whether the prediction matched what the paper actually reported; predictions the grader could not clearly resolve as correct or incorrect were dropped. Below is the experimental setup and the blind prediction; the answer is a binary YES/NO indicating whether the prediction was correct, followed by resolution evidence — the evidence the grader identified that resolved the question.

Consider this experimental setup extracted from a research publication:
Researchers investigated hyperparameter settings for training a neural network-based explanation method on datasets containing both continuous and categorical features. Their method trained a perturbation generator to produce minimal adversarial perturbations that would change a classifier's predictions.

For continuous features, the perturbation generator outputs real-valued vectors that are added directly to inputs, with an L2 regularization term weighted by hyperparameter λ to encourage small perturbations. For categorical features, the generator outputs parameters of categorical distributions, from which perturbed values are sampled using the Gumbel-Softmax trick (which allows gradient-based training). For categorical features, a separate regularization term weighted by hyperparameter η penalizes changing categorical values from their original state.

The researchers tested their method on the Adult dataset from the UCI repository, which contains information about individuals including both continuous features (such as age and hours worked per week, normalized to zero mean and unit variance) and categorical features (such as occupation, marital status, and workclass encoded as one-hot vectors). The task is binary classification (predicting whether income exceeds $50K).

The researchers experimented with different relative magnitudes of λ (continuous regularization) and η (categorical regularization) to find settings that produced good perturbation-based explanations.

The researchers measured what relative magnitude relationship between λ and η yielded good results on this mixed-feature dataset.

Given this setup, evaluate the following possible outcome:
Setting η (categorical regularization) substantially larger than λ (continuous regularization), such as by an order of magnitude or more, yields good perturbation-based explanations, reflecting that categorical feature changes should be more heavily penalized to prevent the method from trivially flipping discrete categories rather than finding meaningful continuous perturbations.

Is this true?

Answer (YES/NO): YES